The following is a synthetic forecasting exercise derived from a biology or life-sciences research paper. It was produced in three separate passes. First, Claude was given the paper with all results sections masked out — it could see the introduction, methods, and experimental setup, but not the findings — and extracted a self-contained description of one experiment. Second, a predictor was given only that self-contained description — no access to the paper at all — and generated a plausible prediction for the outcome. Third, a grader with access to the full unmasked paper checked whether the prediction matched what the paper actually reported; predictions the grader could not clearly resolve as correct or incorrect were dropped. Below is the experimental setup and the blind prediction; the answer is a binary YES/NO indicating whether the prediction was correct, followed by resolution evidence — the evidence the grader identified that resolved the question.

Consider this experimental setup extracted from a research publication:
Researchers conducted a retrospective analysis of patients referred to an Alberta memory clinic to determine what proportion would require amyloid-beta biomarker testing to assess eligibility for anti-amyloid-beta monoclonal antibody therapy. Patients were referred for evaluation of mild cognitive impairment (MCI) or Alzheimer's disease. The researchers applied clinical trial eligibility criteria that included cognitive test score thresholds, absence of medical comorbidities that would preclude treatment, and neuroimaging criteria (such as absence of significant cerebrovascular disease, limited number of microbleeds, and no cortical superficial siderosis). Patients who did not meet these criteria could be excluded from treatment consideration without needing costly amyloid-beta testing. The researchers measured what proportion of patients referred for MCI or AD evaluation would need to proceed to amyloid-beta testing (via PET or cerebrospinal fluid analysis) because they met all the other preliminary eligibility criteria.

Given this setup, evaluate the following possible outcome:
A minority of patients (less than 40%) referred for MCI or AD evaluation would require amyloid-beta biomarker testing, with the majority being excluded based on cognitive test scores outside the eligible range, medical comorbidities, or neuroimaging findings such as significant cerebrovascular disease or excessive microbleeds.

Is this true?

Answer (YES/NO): YES